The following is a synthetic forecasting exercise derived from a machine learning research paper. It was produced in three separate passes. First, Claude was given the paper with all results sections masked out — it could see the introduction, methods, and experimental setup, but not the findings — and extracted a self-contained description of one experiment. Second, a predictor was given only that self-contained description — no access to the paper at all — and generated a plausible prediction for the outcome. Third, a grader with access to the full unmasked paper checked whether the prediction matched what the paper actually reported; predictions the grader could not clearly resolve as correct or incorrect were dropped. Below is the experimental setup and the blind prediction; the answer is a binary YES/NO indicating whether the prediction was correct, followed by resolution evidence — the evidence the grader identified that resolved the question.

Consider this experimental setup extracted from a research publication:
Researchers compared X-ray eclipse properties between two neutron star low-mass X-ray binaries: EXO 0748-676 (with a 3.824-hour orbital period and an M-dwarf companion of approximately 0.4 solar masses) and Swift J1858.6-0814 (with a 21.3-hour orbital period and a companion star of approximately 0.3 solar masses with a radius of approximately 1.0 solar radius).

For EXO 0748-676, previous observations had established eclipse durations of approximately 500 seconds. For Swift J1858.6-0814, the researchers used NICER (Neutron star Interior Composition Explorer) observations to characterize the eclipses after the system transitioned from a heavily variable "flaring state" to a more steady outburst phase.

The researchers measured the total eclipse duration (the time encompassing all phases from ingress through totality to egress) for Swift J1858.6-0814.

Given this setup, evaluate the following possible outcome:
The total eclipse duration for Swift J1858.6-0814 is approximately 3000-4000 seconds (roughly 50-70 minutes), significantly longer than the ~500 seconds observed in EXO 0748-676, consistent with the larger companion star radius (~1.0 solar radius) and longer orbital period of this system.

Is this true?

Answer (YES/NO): NO